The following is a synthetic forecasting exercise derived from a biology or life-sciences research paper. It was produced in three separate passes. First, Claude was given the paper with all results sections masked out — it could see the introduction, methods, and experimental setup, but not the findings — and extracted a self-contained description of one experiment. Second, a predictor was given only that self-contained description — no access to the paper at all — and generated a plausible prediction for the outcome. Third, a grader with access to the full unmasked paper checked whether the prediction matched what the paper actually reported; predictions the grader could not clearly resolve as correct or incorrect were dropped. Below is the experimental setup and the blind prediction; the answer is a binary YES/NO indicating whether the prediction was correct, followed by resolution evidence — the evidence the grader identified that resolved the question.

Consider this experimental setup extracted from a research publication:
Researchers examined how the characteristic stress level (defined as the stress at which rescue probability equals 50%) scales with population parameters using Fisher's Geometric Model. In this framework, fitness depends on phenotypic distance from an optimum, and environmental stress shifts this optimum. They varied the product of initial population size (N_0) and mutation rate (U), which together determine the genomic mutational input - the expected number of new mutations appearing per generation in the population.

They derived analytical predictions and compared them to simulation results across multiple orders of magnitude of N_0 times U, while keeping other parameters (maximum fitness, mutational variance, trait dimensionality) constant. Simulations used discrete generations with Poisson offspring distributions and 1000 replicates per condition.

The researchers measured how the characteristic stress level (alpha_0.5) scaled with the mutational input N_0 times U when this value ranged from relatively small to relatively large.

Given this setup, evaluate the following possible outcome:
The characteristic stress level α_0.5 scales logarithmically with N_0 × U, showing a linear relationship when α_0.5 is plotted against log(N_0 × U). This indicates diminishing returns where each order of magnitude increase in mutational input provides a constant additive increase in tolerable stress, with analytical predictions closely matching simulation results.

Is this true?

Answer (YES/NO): YES